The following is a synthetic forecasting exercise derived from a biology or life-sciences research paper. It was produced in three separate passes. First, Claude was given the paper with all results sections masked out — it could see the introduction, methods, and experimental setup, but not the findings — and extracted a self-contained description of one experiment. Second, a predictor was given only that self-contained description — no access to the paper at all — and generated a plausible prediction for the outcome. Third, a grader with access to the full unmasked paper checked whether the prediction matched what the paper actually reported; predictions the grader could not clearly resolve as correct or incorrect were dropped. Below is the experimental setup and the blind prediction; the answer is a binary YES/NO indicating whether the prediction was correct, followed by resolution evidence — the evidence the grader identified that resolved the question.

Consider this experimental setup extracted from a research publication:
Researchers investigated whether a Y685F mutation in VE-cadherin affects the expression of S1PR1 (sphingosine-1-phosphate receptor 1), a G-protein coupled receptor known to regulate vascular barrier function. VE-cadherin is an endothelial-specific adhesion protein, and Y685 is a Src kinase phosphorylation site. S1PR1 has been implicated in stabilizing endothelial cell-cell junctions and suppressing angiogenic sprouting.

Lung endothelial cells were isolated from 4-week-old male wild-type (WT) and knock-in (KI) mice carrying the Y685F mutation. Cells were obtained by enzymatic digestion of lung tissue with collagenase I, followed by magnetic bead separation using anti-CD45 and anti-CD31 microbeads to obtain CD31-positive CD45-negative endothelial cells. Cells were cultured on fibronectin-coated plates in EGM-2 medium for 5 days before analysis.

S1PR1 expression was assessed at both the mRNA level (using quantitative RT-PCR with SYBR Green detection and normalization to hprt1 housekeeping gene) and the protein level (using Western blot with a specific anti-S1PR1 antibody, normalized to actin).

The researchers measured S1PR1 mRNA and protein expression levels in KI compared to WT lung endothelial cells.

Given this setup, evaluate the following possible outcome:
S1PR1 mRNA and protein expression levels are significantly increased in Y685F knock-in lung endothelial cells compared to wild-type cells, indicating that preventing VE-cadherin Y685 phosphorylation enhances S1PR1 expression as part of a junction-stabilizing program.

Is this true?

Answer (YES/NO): YES